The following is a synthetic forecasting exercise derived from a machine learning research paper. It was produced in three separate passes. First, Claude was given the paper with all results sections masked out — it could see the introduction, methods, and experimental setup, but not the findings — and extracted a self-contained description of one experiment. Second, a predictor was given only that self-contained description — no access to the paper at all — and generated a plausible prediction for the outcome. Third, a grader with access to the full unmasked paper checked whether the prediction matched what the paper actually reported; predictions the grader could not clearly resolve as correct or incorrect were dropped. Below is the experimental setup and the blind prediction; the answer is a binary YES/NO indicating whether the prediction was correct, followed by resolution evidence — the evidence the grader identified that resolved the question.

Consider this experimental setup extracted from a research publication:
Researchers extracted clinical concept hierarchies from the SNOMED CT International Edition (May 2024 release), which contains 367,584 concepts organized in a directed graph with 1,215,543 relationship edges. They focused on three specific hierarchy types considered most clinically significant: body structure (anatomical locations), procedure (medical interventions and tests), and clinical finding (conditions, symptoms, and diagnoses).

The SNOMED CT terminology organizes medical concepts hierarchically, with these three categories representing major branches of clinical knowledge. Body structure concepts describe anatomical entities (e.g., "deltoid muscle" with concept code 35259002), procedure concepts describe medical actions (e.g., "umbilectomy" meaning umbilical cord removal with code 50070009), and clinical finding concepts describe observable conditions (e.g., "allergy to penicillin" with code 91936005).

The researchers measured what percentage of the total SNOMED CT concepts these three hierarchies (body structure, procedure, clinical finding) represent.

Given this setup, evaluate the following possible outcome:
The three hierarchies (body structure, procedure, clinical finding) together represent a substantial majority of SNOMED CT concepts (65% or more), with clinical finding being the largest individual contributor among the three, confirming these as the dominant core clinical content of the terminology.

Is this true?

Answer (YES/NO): NO